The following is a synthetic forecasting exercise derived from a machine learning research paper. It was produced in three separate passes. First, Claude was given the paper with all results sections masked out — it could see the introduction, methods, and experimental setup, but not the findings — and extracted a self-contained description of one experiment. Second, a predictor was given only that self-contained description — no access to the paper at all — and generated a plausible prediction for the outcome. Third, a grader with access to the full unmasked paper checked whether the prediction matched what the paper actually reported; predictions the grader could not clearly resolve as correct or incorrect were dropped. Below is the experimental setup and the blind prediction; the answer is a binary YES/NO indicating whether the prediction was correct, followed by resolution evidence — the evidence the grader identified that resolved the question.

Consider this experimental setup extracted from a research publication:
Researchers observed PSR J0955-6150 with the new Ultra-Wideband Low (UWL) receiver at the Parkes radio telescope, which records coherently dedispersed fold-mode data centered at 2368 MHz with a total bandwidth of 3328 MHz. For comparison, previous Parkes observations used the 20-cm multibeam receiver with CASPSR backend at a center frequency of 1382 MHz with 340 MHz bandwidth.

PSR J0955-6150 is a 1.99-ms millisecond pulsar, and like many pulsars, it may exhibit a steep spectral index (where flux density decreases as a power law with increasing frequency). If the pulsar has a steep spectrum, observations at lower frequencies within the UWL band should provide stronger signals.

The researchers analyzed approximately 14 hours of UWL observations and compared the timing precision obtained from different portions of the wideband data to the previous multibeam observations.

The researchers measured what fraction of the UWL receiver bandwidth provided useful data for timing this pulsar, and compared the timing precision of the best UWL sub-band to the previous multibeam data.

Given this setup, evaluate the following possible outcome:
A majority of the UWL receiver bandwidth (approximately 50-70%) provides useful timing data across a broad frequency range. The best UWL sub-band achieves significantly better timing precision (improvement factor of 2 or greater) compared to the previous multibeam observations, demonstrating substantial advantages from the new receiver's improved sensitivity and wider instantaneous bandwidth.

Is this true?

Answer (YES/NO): YES